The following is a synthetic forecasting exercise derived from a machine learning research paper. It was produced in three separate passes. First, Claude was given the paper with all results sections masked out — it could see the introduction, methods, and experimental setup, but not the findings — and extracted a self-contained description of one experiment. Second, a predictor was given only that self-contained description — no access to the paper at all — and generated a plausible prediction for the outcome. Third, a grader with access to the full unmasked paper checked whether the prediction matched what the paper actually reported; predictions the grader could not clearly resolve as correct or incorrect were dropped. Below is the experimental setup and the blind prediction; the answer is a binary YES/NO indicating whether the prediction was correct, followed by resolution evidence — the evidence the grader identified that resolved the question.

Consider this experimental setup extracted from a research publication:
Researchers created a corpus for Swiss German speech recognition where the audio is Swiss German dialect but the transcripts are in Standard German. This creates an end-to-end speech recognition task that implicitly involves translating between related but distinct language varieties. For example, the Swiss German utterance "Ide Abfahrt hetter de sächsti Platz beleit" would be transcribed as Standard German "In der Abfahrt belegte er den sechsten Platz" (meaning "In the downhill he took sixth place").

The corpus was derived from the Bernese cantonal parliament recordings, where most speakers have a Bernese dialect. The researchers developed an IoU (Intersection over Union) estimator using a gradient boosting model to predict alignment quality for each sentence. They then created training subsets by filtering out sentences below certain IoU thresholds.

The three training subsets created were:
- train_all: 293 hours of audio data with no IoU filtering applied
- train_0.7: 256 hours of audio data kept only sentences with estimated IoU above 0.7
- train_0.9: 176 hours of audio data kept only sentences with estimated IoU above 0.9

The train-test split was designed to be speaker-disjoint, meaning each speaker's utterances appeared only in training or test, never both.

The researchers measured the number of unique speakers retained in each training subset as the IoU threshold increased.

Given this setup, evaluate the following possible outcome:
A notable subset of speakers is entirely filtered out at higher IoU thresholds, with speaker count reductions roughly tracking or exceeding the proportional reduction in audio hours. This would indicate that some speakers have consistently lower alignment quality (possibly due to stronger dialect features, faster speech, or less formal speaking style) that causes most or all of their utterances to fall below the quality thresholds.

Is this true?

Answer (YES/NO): NO